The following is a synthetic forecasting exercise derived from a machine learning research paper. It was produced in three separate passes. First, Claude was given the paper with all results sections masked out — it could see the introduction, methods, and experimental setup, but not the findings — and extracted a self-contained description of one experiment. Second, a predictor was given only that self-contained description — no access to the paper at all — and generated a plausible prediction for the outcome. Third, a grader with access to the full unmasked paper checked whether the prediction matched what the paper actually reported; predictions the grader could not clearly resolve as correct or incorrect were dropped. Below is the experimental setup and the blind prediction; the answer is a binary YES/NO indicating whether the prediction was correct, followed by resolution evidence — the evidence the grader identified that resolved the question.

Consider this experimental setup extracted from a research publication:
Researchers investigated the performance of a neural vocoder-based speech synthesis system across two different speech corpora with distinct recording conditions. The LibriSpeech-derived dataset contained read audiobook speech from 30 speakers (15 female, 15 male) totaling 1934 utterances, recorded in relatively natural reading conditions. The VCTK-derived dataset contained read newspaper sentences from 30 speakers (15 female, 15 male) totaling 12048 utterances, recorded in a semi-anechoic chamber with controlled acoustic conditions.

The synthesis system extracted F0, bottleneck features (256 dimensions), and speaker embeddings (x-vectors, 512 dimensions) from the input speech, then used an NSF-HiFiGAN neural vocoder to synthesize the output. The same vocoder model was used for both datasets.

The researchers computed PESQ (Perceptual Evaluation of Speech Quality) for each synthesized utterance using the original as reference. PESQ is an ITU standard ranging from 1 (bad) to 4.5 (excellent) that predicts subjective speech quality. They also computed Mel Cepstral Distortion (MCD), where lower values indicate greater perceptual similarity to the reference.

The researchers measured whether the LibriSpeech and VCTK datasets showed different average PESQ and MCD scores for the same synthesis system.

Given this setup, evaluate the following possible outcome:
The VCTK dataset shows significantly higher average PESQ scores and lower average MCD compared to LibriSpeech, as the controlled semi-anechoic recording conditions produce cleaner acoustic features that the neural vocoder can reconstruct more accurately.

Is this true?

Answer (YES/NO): NO